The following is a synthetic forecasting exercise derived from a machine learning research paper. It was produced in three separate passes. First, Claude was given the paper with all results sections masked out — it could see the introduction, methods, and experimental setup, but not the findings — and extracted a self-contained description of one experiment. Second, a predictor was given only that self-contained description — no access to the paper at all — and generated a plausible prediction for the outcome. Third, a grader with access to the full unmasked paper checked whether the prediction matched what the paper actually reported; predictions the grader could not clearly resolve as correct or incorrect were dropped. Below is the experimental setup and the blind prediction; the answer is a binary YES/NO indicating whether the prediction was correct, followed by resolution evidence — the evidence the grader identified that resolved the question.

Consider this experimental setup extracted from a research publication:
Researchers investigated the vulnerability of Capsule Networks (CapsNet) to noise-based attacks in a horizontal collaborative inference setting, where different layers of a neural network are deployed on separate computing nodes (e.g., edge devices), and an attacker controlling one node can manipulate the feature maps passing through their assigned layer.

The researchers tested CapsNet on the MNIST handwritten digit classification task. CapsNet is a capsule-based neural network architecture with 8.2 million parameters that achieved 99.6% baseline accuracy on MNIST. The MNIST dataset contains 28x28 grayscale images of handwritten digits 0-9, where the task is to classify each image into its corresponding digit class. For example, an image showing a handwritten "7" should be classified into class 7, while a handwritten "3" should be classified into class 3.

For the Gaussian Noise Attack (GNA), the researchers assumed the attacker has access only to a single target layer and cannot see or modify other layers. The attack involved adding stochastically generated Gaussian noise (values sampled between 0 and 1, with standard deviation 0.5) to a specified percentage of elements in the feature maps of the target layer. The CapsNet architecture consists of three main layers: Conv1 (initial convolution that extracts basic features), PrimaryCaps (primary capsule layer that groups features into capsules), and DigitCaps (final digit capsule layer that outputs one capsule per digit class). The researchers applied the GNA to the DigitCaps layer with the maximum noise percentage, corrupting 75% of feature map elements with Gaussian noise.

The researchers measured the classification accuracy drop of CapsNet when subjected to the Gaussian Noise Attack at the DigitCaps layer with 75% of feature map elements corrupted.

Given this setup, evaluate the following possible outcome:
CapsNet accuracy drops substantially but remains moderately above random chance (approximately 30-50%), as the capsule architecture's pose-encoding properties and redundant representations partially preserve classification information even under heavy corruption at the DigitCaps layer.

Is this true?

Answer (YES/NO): NO